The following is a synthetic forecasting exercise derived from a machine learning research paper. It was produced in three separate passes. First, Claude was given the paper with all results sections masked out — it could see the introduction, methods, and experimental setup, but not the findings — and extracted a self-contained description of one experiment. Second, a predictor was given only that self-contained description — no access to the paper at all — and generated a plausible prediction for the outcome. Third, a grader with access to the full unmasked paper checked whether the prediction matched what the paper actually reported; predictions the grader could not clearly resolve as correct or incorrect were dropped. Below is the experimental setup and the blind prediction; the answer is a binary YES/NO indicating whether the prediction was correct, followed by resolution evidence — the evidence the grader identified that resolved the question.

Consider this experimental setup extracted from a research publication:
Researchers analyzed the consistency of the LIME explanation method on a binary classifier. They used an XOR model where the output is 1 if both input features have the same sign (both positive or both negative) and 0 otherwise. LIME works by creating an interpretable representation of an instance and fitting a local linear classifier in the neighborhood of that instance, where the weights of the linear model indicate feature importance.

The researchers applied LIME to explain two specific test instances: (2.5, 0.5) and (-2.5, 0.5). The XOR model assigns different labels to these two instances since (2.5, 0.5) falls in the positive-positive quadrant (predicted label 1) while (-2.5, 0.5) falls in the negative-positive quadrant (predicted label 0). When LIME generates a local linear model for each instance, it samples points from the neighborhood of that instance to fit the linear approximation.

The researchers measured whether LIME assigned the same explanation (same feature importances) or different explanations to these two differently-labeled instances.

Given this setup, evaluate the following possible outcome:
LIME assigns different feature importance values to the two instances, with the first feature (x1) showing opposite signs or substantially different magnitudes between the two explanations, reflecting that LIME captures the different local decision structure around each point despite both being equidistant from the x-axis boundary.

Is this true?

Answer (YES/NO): NO